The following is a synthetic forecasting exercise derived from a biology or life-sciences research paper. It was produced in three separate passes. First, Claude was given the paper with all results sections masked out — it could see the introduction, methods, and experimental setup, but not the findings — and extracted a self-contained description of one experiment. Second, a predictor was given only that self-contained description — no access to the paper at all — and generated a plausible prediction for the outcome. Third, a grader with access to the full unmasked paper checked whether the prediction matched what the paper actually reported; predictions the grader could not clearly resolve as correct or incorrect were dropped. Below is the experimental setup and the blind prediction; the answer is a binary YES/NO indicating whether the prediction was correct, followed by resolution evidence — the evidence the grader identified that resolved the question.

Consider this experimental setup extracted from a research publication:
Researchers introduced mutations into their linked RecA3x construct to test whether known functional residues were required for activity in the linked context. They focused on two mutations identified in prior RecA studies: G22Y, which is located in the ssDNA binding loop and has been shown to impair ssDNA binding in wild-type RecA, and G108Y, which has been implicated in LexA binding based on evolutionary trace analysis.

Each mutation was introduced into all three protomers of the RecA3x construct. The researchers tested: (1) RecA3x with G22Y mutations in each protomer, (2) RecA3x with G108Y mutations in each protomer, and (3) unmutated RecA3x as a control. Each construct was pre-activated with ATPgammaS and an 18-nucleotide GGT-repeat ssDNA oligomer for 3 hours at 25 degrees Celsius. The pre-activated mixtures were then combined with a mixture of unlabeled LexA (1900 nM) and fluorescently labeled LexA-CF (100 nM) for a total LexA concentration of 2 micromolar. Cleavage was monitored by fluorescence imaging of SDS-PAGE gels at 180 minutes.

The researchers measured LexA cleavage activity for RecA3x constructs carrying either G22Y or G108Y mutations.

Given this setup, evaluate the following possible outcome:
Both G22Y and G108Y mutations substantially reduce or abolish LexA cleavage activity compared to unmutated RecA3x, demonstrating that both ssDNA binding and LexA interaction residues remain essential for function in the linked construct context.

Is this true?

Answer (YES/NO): NO